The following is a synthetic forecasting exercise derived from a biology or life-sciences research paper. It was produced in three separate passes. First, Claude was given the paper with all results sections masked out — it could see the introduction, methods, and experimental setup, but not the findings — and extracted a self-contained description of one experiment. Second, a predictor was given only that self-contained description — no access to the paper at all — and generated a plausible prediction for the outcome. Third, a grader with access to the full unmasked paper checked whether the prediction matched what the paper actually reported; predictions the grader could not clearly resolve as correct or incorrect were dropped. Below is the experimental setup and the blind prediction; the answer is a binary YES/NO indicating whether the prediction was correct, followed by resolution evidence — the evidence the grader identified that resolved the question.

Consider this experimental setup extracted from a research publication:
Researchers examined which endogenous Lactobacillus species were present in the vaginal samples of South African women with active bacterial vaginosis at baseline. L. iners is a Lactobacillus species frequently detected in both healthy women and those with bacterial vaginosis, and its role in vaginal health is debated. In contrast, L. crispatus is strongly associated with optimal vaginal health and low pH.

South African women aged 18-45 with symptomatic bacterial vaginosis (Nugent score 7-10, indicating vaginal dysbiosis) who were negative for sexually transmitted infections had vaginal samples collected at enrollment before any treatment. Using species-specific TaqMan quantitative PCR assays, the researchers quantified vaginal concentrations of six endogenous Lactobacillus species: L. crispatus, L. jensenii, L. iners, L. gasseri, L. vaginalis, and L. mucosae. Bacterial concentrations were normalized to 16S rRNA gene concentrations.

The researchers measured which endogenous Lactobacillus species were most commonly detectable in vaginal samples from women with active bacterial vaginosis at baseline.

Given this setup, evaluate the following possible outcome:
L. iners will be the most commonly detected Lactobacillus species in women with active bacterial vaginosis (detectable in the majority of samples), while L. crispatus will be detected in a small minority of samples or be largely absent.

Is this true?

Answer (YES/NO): NO